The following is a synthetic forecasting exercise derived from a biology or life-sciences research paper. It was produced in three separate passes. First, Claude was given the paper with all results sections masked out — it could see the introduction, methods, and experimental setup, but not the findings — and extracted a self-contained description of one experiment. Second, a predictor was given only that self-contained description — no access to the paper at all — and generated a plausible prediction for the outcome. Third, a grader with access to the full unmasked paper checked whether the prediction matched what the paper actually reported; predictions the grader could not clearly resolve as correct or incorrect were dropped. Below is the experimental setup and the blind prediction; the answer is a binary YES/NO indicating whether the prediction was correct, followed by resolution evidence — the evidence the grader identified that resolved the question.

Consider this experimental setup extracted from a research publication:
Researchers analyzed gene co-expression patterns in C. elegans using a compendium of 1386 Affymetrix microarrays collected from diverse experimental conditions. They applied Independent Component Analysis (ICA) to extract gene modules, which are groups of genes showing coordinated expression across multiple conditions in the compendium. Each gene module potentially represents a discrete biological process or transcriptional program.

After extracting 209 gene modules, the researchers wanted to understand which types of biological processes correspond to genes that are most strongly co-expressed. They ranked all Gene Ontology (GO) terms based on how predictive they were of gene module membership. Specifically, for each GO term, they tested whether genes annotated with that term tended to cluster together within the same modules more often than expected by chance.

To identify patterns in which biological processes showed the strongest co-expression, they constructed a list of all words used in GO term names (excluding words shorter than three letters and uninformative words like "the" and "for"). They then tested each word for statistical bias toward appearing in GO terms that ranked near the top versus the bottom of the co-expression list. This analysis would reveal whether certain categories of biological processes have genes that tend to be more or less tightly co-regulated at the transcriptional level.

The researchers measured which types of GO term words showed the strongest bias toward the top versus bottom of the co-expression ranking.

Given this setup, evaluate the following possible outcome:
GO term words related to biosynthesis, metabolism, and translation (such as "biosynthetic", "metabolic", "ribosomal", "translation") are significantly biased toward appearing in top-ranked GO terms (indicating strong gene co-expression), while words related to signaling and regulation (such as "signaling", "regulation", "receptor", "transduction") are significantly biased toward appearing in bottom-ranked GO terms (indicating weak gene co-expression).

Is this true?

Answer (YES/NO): NO